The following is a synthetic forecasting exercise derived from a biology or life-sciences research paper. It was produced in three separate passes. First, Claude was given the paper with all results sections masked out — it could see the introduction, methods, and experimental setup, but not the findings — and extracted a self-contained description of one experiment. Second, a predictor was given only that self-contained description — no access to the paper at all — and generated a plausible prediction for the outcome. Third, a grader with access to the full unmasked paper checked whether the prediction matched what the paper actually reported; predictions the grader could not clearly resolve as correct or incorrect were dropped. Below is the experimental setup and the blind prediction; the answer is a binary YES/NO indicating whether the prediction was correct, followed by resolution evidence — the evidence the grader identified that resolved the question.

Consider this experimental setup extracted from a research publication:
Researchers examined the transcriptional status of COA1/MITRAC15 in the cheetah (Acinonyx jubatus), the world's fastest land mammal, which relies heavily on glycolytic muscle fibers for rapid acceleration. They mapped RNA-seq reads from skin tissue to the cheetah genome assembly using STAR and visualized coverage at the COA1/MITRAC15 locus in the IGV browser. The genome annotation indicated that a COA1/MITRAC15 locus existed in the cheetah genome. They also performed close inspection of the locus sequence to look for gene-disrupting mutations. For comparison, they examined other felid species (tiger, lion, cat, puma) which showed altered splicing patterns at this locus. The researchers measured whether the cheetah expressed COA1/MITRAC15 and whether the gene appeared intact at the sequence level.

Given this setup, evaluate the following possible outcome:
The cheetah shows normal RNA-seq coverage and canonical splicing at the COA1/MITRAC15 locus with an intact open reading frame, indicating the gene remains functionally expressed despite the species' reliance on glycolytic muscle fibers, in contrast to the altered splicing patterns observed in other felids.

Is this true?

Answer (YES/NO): NO